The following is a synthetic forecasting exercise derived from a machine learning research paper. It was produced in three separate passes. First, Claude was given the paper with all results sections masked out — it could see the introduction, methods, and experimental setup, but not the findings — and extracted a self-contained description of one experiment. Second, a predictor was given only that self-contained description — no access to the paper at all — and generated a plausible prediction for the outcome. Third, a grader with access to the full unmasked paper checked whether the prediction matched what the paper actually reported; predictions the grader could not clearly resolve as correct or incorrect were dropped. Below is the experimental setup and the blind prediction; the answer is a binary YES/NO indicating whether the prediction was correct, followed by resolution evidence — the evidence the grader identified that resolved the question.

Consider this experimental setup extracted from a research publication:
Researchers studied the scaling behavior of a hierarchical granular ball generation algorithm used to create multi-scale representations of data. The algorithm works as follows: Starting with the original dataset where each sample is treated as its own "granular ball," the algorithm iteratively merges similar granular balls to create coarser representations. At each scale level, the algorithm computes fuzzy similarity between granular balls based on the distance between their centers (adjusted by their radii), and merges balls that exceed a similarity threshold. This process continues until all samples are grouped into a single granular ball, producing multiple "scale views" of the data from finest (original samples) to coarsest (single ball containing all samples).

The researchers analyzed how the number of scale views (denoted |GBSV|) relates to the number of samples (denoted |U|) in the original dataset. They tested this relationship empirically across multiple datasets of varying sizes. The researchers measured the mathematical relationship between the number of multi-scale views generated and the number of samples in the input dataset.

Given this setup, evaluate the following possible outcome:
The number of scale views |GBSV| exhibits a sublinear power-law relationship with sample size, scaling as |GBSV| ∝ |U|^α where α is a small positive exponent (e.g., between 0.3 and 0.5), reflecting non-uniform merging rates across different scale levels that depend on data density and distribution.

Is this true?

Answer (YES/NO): NO